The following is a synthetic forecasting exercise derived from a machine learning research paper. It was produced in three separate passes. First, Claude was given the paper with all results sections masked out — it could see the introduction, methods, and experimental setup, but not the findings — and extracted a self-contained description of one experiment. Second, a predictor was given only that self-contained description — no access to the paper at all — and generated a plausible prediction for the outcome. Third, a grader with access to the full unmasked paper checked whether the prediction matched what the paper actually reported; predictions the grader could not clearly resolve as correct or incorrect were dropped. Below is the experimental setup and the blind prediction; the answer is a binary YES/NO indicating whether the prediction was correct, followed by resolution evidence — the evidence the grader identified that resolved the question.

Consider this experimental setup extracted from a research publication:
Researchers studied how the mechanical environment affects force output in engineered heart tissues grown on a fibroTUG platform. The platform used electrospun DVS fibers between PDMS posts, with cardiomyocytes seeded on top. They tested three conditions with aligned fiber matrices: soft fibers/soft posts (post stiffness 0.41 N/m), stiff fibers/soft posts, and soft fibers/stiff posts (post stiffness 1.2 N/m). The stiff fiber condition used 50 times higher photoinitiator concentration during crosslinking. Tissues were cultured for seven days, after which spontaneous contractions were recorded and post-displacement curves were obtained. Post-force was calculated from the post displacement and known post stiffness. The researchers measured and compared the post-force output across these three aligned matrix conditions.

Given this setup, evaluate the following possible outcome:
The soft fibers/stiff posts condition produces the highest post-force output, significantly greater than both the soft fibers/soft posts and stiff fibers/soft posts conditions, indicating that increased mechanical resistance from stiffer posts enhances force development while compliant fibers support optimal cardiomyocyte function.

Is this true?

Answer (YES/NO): NO